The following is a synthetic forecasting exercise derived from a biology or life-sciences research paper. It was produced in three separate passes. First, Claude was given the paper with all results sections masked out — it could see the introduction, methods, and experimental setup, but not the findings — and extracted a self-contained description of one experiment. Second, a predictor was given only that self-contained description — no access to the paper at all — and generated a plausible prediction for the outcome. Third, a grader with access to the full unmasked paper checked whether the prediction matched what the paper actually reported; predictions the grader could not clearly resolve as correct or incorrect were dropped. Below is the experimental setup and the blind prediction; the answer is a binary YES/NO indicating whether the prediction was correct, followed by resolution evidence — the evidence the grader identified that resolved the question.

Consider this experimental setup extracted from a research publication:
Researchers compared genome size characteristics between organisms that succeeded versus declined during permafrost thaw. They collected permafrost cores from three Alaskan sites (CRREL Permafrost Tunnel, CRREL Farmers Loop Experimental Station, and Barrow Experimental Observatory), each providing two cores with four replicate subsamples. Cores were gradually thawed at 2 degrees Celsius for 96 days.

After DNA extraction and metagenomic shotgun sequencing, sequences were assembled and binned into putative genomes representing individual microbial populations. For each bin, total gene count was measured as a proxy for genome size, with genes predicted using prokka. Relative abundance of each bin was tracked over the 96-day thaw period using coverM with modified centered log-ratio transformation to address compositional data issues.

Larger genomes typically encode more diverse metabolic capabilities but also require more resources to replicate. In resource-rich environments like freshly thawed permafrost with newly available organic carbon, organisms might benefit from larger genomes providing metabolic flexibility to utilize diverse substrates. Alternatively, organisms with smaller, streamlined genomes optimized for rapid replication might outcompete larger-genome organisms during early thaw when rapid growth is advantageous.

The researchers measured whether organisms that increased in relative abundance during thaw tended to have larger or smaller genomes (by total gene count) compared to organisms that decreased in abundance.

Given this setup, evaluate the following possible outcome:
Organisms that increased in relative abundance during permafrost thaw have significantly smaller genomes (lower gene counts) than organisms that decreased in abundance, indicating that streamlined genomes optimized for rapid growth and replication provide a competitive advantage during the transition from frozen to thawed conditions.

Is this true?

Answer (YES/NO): NO